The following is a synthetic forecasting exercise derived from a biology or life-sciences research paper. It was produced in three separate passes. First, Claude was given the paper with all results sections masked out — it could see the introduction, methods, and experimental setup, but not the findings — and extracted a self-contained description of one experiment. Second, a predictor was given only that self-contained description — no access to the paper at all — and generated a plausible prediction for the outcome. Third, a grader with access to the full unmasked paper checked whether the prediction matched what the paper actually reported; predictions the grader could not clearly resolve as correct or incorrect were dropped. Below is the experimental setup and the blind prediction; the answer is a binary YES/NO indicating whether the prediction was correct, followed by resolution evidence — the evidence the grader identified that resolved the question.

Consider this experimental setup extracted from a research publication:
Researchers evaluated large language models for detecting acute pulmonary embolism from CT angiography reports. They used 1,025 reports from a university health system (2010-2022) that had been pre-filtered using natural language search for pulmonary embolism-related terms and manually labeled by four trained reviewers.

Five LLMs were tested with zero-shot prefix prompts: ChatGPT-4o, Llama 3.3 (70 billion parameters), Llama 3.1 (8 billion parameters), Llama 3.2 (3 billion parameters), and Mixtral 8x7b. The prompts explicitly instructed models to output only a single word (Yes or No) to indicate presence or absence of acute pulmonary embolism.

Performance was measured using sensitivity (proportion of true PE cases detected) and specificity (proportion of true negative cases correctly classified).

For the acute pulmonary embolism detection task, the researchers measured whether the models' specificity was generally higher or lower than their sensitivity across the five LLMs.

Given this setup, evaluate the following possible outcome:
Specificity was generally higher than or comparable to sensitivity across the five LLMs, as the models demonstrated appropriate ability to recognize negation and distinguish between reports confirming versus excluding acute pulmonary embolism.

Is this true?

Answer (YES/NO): NO